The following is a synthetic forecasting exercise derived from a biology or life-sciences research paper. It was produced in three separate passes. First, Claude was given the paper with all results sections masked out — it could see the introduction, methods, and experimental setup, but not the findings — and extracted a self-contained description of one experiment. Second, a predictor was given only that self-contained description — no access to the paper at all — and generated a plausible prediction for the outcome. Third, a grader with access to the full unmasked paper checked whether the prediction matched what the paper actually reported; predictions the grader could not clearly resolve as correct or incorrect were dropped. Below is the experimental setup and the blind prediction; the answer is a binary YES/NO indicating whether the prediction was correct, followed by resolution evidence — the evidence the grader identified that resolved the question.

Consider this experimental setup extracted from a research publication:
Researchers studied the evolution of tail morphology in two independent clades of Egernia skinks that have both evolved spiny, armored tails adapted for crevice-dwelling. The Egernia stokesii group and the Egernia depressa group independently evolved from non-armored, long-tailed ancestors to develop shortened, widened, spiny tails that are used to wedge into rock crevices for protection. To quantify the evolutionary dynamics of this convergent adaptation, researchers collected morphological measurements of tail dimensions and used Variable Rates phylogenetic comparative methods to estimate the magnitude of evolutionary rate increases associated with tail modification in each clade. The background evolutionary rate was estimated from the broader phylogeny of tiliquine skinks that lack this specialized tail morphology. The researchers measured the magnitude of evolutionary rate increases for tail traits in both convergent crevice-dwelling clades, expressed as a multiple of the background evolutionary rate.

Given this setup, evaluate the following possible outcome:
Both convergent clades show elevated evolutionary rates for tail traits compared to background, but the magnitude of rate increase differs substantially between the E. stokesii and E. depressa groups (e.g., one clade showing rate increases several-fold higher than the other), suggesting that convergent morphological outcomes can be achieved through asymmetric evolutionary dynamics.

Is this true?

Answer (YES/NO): NO